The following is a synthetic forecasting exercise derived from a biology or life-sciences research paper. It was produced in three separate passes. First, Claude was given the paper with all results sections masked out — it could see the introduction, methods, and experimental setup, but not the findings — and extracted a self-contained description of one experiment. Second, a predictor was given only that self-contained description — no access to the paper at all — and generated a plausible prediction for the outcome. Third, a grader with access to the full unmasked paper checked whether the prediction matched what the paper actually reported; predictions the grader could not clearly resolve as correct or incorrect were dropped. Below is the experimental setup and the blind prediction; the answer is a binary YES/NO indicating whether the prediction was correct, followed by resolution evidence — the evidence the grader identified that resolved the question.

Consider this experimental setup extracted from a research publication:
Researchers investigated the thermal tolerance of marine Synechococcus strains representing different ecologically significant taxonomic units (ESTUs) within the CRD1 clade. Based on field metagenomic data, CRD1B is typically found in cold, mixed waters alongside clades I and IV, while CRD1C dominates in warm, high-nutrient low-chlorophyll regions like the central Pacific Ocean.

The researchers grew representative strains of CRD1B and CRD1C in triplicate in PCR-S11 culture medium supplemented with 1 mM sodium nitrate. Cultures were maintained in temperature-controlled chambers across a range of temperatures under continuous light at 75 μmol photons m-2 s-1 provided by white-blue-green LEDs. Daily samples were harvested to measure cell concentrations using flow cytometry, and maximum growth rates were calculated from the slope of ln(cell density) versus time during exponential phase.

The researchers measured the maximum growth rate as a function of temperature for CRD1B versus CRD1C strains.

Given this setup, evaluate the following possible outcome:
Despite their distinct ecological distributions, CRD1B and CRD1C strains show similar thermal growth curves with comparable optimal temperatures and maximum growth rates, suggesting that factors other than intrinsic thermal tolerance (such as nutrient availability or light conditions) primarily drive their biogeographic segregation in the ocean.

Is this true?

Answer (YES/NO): NO